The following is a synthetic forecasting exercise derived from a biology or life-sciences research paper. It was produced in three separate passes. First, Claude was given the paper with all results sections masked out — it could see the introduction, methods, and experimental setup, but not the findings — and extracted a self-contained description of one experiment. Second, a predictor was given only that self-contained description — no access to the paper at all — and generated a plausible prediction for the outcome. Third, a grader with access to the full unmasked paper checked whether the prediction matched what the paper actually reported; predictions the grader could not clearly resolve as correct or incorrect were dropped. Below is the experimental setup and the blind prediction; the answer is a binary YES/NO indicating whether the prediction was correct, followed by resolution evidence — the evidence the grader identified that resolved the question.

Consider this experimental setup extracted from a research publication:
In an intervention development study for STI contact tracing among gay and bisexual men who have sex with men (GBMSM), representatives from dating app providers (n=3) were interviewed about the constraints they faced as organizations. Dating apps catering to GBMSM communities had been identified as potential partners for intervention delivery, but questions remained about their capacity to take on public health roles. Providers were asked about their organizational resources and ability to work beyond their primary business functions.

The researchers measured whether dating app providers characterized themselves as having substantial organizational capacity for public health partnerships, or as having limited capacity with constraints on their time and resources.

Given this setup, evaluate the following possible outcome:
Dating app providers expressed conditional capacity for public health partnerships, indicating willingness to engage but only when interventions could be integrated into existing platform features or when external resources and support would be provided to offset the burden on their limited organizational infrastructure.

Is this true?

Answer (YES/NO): NO